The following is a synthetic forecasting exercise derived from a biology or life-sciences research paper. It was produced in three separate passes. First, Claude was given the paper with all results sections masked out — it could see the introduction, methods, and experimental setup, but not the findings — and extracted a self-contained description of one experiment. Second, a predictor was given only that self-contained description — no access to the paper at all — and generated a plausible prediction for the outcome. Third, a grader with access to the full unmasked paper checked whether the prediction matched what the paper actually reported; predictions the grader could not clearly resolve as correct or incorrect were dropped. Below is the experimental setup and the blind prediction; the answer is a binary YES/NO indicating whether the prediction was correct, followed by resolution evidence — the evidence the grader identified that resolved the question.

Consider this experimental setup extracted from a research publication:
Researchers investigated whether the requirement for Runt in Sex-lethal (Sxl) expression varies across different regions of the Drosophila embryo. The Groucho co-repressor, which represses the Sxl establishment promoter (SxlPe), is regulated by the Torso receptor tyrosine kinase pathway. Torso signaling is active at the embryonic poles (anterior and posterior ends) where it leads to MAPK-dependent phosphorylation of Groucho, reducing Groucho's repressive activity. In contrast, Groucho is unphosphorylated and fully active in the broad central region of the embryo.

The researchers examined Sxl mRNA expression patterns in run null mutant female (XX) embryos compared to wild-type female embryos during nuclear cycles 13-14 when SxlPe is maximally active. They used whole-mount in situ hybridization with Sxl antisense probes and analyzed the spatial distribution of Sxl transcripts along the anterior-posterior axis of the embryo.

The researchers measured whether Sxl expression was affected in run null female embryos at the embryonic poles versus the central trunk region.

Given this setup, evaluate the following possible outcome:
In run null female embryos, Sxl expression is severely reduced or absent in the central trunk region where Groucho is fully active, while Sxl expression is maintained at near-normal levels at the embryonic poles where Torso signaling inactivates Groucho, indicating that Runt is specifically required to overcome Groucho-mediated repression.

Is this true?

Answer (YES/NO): YES